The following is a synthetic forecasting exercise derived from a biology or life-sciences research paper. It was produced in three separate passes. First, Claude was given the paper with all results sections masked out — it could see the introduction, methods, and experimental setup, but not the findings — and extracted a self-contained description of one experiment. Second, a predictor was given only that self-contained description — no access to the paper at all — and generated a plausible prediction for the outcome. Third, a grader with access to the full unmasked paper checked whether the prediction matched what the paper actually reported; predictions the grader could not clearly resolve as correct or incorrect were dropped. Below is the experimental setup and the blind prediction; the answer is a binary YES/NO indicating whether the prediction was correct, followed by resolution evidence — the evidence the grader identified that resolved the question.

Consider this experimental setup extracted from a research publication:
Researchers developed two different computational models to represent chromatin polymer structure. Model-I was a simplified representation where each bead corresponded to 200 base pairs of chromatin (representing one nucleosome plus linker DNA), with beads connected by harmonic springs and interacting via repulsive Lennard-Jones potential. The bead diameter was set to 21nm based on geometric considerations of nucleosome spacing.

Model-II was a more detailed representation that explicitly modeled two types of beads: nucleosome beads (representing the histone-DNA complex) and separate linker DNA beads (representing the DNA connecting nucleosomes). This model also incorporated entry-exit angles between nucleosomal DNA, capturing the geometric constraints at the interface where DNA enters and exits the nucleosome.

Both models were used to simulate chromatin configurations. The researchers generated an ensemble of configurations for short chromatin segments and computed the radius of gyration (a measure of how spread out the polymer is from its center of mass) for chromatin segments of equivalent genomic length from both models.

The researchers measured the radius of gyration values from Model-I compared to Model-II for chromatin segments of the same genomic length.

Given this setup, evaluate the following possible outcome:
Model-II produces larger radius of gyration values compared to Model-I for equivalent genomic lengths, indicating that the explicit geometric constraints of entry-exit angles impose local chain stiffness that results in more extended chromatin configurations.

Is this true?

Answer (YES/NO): NO